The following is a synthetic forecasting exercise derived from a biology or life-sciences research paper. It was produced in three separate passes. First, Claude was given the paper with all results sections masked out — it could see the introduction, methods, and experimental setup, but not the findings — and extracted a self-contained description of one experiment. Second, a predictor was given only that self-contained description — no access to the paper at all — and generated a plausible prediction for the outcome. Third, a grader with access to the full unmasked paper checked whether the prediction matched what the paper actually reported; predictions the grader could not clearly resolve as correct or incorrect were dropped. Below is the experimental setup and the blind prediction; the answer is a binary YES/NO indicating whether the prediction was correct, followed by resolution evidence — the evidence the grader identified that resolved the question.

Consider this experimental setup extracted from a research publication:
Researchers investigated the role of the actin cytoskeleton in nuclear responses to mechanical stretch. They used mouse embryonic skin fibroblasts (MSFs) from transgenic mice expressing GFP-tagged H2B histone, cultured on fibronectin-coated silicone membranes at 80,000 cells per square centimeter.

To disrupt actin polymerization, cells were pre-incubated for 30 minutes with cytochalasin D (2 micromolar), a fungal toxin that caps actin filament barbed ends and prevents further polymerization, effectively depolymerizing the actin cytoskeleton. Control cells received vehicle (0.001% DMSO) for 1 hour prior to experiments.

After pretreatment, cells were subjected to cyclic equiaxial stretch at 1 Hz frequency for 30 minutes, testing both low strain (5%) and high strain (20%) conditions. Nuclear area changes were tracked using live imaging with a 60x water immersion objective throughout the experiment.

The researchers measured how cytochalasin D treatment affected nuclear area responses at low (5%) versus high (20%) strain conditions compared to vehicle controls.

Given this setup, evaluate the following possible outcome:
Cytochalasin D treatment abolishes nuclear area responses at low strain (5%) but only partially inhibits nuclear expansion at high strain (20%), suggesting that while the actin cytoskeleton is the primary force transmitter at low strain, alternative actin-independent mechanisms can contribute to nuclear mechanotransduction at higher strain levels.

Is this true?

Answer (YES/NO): NO